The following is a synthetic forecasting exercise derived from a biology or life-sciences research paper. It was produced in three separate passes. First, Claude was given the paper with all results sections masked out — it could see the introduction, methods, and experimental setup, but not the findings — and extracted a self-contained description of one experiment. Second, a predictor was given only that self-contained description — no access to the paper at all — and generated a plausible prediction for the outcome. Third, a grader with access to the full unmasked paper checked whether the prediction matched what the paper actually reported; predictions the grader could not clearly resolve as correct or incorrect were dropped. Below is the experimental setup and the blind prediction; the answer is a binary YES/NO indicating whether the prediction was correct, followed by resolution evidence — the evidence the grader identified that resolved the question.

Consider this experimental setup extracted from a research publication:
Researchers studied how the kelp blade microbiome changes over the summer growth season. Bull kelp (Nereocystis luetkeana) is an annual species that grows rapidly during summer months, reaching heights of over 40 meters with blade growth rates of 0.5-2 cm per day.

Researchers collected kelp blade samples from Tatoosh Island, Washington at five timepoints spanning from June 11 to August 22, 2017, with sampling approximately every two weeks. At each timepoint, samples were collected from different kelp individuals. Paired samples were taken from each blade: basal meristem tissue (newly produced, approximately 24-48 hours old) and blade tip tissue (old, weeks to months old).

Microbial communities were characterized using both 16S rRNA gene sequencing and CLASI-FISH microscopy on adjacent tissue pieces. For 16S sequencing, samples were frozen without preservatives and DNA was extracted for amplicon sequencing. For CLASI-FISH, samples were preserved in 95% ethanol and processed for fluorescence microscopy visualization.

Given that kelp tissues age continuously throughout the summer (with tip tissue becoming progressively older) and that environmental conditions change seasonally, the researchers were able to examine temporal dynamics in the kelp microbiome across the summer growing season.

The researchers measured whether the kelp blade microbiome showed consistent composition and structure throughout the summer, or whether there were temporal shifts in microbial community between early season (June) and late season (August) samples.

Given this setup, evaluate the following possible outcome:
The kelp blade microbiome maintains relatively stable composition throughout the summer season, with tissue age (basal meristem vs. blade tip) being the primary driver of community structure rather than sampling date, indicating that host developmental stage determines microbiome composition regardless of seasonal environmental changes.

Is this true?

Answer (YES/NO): NO